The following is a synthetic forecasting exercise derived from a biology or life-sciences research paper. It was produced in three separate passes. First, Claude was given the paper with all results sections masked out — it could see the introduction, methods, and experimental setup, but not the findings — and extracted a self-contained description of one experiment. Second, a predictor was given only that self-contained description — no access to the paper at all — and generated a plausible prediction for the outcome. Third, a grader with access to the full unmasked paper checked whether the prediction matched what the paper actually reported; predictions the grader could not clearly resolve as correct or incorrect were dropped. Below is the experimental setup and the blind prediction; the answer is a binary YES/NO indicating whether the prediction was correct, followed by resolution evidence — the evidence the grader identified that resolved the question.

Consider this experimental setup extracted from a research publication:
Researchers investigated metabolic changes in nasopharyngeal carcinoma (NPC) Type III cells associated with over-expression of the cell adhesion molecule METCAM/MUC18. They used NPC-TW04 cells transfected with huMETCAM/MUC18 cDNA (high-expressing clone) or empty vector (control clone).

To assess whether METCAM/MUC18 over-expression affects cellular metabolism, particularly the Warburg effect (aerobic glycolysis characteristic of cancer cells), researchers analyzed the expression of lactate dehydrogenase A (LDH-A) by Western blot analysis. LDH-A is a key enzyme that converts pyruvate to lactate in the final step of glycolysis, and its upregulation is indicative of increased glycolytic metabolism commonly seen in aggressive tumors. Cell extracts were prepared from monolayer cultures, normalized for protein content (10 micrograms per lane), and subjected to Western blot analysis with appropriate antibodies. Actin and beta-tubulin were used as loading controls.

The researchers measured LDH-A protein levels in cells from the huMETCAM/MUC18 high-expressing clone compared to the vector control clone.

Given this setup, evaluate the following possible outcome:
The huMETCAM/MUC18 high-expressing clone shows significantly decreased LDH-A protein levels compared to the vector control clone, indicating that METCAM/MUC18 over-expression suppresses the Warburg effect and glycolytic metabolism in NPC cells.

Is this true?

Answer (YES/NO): NO